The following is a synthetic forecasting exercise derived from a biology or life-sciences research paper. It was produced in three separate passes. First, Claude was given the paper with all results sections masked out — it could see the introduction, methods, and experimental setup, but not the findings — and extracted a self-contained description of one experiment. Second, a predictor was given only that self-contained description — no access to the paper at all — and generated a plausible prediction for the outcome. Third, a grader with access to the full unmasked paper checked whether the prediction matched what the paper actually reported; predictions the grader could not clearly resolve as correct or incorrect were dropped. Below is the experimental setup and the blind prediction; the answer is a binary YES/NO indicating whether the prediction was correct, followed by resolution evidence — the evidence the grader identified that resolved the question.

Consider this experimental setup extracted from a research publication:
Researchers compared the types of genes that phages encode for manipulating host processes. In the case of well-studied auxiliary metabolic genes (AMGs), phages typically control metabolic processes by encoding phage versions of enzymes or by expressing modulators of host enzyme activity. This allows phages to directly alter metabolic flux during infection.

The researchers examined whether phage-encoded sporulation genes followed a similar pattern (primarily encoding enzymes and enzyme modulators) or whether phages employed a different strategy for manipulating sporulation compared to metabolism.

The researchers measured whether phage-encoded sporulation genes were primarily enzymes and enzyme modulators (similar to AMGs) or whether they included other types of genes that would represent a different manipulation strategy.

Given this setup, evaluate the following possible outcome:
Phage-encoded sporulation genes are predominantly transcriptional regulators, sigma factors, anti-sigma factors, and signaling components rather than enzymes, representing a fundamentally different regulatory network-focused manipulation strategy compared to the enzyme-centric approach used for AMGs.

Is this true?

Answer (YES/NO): NO